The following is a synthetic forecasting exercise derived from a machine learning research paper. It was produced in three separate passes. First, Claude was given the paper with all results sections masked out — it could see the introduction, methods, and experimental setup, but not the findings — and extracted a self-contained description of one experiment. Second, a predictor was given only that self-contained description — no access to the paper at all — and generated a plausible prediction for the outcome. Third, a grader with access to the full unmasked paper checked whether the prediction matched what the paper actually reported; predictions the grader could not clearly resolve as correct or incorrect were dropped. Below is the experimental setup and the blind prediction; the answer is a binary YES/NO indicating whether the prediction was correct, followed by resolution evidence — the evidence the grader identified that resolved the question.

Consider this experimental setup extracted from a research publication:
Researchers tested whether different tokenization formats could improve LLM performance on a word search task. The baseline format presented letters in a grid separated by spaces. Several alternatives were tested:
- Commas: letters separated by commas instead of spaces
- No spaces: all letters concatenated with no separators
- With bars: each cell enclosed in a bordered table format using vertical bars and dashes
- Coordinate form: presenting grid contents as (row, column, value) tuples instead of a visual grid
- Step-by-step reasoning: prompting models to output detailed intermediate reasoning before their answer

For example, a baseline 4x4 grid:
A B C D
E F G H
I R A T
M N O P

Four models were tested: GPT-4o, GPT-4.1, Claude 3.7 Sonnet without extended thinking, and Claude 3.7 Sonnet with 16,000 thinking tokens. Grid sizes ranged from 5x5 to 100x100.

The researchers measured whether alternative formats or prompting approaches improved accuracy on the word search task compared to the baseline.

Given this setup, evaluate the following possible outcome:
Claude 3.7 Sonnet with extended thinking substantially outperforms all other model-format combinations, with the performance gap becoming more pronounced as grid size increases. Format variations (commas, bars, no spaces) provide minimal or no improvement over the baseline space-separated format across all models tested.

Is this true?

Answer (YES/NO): NO